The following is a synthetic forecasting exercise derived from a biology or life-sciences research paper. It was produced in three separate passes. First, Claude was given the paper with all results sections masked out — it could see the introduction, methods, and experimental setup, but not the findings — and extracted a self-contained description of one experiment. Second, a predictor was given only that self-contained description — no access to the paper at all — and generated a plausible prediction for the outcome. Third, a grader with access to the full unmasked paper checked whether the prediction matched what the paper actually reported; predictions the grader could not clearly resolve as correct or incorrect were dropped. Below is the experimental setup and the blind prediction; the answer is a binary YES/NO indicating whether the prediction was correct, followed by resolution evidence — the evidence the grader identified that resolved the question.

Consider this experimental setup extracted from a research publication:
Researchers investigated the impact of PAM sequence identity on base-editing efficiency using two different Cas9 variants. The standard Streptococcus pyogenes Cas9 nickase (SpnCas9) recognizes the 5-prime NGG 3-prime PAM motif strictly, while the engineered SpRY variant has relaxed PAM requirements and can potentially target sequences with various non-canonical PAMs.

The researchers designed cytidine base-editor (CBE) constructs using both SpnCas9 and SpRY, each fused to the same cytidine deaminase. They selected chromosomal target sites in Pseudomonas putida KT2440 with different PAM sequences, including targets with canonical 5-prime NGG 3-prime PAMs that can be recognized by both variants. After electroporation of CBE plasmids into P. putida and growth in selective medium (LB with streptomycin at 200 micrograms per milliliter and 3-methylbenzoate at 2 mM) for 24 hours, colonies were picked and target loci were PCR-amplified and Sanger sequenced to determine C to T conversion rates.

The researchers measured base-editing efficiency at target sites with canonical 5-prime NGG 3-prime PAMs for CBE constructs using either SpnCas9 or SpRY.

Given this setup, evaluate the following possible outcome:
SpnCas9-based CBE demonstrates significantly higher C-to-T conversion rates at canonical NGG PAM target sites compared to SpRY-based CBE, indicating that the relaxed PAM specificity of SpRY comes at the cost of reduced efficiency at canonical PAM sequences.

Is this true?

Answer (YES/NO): NO